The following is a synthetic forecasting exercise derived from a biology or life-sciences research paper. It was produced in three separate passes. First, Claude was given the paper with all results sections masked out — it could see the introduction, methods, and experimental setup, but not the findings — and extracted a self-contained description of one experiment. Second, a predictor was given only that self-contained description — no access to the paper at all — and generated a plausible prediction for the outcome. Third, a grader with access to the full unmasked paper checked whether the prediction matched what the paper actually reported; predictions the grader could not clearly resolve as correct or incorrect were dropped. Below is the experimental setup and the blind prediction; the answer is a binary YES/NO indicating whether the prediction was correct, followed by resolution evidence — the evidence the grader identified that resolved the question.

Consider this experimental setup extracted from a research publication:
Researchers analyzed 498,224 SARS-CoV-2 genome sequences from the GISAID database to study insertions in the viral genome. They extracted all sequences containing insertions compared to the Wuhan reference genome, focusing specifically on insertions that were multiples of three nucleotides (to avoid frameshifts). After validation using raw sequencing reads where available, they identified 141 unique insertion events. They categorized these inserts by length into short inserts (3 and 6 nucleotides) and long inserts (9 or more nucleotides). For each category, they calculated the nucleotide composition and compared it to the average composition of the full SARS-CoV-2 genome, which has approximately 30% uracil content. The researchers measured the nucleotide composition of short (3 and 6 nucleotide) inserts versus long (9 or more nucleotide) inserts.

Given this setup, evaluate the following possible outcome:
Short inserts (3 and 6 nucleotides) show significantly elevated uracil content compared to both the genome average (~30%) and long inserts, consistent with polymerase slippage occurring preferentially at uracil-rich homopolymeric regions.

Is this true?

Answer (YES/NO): YES